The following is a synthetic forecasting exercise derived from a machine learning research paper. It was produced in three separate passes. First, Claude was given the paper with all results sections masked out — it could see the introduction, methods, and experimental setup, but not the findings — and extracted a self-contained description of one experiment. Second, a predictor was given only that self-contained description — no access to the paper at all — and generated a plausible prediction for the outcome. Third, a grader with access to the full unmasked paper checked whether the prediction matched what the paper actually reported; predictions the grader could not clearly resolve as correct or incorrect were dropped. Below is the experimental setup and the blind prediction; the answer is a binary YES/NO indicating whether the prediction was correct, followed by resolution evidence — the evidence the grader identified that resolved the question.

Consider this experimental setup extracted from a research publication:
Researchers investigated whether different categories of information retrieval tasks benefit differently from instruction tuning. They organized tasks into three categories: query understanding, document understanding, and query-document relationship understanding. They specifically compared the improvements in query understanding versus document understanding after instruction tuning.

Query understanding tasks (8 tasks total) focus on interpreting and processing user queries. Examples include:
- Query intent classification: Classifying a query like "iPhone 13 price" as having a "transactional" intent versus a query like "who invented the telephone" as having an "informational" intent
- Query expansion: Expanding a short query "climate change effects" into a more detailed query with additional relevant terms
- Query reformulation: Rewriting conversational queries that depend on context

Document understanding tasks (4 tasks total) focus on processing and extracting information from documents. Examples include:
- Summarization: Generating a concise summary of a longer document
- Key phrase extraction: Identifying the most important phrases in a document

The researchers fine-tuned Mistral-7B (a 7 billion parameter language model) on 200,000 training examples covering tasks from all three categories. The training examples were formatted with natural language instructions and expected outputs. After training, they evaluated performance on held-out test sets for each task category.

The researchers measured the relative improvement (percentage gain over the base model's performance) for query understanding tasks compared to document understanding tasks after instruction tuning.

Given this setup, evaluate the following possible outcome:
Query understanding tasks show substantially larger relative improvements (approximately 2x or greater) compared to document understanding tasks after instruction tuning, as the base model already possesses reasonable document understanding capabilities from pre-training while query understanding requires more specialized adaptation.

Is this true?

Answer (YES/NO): YES